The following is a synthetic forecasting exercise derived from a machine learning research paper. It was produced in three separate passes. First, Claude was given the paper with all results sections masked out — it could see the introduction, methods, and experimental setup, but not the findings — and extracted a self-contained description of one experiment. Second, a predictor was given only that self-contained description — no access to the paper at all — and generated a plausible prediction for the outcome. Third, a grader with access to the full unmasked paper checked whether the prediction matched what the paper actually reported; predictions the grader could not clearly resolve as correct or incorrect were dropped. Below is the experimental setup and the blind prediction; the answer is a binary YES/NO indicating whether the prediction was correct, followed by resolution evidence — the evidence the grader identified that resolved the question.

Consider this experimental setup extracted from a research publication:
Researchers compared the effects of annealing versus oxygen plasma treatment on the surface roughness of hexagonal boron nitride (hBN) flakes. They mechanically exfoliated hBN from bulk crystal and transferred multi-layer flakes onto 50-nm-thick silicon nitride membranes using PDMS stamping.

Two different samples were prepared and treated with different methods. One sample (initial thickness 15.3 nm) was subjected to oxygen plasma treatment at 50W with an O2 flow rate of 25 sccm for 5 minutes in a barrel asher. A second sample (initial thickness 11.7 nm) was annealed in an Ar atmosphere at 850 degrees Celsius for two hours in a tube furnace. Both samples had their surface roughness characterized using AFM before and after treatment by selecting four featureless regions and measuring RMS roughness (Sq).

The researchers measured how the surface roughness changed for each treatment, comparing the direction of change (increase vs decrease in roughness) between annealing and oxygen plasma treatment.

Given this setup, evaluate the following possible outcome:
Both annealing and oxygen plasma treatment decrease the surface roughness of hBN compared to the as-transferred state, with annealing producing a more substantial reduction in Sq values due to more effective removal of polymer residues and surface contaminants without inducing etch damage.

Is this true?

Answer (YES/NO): NO